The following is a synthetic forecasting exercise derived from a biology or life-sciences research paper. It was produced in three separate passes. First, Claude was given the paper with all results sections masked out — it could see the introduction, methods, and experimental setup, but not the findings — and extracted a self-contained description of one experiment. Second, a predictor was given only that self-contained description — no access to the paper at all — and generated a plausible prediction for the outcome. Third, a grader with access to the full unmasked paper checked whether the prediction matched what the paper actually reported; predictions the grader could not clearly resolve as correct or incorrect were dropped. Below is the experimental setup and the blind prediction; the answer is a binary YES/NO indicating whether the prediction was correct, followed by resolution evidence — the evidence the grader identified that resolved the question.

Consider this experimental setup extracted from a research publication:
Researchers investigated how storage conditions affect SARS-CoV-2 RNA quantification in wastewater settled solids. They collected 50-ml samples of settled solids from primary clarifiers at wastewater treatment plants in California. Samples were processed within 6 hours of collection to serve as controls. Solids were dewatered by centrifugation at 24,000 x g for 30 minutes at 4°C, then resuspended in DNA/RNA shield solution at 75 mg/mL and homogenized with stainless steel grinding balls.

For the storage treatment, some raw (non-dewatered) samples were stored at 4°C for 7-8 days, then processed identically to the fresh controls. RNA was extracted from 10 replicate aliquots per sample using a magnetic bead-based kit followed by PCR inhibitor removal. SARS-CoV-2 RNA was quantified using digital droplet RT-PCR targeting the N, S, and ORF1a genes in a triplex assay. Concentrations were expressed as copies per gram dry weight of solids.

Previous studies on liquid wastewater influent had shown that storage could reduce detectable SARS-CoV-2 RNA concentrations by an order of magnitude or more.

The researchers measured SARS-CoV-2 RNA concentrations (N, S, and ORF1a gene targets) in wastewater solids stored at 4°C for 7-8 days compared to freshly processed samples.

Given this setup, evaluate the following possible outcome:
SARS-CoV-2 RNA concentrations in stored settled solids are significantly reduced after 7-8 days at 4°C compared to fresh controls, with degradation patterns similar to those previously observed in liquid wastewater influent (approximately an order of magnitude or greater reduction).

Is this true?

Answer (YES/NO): NO